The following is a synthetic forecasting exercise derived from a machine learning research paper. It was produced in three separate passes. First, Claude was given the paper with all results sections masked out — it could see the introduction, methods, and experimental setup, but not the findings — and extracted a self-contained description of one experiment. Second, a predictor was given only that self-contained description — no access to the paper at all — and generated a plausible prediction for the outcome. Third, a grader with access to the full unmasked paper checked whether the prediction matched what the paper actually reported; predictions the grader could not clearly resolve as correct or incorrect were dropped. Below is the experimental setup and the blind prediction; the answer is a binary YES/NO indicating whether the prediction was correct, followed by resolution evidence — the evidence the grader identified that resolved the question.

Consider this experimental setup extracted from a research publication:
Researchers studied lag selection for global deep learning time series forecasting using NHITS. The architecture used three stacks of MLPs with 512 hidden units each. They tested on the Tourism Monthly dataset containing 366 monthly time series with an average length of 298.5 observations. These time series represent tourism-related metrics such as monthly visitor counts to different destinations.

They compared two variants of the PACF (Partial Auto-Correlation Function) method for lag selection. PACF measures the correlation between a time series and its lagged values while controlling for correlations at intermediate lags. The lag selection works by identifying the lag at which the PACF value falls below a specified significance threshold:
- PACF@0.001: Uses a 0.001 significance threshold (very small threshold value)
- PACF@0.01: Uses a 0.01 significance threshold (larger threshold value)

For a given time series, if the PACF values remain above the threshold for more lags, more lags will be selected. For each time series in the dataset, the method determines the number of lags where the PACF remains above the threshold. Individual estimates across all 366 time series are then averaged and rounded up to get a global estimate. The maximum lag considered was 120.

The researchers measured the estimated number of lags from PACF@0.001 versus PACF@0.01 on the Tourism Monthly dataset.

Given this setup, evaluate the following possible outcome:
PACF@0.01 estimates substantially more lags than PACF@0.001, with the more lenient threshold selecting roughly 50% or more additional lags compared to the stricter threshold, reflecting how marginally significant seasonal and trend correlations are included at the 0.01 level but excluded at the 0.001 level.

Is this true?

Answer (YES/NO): NO